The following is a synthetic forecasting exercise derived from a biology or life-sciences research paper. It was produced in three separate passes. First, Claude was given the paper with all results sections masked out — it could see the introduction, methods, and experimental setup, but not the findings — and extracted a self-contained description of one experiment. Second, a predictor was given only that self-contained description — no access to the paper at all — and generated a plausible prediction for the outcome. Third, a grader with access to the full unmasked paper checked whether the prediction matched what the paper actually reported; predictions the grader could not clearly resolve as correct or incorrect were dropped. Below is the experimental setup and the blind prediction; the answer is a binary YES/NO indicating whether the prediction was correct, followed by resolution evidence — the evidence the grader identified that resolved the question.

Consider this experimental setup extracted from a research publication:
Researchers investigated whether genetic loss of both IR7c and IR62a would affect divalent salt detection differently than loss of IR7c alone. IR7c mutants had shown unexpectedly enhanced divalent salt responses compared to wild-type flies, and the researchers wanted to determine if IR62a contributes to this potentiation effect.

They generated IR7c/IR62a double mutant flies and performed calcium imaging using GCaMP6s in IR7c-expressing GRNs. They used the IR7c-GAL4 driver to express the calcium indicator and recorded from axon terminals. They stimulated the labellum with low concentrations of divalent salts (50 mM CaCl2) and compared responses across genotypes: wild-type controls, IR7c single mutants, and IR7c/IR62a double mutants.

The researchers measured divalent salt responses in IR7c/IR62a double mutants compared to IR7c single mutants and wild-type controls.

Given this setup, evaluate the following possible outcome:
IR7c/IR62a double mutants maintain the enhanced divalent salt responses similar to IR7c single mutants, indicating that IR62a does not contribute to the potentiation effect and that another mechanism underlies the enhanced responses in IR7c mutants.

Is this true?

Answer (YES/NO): NO